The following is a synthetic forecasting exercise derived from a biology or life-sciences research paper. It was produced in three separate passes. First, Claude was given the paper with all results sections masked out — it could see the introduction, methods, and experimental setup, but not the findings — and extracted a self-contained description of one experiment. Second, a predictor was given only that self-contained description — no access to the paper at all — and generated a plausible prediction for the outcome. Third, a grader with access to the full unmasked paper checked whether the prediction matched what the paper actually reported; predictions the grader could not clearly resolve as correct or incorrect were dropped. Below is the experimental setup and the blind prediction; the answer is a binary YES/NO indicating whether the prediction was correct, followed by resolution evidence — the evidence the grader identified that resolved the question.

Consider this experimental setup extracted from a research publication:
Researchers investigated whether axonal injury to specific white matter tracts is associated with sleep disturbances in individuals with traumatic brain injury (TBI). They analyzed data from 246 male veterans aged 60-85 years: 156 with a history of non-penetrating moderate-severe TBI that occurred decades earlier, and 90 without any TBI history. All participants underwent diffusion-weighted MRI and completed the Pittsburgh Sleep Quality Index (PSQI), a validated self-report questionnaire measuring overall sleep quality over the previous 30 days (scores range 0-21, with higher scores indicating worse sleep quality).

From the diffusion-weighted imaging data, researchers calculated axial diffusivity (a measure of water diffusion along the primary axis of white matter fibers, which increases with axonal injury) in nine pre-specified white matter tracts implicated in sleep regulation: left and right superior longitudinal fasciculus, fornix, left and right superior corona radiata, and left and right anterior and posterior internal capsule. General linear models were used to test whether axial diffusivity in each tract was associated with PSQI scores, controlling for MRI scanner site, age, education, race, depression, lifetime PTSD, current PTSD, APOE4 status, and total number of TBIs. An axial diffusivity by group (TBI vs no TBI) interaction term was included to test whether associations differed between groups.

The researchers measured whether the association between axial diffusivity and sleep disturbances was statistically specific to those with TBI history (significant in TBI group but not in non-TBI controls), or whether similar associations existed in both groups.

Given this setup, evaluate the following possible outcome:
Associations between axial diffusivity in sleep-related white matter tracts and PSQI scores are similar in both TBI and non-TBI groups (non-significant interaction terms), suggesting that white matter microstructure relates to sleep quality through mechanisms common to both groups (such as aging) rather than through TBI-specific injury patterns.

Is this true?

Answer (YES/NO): NO